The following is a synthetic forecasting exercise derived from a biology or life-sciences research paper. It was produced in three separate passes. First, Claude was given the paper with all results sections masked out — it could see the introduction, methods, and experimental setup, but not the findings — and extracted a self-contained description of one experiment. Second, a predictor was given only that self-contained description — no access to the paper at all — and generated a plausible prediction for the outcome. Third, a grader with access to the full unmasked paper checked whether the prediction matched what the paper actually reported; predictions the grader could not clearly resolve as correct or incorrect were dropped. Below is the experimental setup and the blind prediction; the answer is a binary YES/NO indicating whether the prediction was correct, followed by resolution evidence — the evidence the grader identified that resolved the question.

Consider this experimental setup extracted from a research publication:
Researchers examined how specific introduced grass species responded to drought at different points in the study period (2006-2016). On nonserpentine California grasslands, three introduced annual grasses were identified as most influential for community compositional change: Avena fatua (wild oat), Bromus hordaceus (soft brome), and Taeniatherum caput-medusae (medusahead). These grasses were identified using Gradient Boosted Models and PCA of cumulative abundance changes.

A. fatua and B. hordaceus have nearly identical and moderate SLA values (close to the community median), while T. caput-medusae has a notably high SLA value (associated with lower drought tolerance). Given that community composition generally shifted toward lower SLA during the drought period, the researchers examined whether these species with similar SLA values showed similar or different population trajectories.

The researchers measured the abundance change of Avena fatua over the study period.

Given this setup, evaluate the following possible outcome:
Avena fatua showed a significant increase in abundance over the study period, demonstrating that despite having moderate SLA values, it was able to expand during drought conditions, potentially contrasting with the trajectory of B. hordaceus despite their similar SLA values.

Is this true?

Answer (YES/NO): YES